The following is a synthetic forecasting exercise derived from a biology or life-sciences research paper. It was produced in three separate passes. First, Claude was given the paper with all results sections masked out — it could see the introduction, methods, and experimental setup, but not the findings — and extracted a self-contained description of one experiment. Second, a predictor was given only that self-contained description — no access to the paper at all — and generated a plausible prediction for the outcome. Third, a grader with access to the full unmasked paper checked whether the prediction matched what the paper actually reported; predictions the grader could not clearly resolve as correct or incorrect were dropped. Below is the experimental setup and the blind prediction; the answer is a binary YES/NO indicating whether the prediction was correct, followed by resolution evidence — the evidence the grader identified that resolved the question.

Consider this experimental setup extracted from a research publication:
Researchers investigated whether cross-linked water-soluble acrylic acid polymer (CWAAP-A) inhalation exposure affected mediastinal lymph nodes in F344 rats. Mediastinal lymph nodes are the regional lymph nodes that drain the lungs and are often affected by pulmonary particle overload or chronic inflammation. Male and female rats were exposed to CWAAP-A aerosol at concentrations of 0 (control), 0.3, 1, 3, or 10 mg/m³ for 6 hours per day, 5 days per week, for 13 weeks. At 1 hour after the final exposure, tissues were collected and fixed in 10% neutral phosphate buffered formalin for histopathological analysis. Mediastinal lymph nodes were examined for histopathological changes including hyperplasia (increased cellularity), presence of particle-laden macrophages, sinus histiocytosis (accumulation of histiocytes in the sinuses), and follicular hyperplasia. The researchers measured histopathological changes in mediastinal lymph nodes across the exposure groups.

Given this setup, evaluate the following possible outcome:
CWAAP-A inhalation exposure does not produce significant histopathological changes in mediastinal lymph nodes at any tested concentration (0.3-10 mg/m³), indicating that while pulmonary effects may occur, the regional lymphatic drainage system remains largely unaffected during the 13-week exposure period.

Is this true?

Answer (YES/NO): NO